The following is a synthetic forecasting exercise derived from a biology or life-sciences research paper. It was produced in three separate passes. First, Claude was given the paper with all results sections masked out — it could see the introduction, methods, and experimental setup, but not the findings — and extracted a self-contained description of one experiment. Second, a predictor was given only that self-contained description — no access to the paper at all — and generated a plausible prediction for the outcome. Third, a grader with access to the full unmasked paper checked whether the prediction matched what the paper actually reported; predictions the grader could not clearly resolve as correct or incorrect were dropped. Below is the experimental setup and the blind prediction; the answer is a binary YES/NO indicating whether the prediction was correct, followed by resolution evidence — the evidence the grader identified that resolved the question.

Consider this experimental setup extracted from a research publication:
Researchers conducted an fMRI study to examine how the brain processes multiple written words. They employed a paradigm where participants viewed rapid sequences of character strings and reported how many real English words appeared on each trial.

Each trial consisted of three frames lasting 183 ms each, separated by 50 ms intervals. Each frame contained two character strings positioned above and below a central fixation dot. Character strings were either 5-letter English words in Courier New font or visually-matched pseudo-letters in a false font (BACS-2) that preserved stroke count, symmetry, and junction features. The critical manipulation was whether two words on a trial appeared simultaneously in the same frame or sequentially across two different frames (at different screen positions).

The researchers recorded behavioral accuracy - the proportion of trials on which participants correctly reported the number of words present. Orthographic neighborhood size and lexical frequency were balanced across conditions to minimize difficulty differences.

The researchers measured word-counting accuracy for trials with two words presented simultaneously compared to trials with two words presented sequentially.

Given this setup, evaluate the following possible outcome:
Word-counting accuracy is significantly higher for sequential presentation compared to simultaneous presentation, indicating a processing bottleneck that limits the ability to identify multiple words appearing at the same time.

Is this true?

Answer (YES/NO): YES